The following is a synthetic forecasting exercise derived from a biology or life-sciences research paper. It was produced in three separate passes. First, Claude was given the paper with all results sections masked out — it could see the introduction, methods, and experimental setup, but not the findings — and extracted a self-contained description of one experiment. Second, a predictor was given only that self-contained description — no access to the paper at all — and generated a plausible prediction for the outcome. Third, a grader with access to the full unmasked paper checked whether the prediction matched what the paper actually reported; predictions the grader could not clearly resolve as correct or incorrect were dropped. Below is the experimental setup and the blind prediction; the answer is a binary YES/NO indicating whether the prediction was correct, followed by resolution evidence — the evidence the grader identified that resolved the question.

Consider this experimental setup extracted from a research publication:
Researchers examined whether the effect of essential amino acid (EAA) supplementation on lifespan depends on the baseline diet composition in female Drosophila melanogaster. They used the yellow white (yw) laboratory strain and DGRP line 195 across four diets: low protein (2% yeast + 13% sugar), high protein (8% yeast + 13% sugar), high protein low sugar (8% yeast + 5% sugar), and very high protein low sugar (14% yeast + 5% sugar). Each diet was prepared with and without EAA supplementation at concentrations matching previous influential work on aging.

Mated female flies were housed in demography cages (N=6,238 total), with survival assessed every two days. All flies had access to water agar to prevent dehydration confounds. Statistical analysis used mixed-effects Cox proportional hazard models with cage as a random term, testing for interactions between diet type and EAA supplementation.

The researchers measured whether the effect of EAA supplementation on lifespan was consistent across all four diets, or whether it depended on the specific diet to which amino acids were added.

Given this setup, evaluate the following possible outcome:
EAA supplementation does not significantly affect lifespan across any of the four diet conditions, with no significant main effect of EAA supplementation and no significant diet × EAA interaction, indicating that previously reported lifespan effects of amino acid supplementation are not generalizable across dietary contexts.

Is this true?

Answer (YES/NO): NO